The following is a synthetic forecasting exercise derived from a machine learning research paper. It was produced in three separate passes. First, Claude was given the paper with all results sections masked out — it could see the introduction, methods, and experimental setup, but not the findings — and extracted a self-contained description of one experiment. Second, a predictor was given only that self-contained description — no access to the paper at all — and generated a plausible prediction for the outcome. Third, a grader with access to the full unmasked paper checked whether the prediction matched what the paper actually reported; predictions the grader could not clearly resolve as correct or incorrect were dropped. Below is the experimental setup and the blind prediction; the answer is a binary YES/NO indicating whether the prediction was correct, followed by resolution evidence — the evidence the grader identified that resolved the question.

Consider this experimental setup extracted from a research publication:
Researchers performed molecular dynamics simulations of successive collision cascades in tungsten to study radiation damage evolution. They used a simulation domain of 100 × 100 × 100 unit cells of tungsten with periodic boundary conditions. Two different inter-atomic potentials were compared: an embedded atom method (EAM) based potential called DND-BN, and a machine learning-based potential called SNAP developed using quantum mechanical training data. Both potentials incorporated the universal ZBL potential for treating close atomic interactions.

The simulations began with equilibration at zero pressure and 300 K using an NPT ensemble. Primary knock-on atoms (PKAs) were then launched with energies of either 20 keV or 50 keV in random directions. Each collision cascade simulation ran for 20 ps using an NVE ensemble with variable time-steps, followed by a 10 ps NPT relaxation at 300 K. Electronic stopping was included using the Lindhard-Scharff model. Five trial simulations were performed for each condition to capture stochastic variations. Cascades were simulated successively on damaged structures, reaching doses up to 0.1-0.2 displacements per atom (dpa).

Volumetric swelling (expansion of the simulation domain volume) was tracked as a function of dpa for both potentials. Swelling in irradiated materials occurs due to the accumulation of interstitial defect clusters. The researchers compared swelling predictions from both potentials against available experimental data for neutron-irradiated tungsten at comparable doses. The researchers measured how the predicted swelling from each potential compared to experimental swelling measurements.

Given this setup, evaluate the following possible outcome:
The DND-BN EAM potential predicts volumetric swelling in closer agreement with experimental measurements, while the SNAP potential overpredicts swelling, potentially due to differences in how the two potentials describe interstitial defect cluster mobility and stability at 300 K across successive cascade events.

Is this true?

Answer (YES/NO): NO